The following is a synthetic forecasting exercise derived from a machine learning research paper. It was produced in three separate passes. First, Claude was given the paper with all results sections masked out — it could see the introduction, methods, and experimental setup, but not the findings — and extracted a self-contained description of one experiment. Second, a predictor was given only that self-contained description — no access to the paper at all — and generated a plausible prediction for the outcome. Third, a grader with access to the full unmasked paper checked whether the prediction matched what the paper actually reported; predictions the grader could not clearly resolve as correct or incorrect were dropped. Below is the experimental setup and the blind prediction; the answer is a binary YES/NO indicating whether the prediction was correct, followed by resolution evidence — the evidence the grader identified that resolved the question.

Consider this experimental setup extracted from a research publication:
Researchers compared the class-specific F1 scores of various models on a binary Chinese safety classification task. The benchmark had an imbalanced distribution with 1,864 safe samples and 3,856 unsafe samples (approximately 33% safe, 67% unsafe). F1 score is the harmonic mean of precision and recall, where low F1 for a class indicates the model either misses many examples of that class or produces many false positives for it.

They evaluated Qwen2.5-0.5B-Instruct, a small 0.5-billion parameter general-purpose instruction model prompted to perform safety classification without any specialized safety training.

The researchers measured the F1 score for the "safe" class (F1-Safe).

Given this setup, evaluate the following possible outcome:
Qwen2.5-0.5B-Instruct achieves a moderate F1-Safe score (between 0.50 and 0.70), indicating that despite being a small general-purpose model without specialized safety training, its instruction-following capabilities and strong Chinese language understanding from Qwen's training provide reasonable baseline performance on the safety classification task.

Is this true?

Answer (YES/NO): NO